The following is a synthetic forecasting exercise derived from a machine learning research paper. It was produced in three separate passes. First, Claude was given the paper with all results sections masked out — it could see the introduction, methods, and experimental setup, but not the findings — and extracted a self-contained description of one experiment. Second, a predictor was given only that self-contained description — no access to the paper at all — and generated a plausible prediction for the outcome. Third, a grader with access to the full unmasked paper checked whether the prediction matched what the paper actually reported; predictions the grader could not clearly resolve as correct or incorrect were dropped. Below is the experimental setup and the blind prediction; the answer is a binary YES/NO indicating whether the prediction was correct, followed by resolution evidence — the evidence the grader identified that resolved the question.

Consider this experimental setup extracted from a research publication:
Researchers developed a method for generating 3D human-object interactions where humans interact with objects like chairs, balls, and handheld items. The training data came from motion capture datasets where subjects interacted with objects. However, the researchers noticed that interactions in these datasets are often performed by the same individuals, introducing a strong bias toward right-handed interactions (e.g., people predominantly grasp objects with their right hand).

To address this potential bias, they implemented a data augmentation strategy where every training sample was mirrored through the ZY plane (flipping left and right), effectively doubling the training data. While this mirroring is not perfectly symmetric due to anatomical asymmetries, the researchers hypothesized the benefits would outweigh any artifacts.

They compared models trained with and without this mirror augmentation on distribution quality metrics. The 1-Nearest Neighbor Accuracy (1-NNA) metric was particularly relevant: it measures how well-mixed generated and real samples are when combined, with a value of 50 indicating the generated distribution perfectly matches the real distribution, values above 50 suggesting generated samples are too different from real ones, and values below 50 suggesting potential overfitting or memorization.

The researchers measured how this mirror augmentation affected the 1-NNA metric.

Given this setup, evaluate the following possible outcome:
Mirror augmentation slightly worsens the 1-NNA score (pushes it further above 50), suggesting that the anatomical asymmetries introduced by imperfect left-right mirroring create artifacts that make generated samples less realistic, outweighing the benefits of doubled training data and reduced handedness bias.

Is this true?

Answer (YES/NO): NO